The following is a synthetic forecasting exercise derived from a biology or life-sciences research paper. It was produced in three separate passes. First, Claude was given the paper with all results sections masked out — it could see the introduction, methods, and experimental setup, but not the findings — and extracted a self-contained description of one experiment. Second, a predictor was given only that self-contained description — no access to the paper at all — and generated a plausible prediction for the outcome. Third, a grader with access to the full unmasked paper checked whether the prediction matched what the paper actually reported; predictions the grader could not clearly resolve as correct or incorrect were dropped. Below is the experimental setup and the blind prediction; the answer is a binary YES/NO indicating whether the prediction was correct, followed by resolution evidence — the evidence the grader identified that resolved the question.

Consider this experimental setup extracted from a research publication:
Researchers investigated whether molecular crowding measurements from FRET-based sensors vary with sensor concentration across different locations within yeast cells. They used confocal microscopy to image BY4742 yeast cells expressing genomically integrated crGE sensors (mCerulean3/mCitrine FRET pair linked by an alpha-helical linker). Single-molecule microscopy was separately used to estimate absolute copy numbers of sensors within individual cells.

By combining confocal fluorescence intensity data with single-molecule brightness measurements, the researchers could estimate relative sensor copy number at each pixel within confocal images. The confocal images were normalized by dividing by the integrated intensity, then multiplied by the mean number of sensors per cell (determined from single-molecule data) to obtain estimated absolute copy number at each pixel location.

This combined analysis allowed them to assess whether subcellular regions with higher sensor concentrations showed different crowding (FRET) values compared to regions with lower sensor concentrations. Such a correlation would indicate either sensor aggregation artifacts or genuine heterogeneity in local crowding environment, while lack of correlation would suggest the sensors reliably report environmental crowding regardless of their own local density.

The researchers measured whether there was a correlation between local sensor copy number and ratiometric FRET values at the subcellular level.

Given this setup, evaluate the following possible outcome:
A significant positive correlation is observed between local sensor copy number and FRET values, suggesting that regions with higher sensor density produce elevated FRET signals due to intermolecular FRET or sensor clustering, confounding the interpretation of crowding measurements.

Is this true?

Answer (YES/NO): NO